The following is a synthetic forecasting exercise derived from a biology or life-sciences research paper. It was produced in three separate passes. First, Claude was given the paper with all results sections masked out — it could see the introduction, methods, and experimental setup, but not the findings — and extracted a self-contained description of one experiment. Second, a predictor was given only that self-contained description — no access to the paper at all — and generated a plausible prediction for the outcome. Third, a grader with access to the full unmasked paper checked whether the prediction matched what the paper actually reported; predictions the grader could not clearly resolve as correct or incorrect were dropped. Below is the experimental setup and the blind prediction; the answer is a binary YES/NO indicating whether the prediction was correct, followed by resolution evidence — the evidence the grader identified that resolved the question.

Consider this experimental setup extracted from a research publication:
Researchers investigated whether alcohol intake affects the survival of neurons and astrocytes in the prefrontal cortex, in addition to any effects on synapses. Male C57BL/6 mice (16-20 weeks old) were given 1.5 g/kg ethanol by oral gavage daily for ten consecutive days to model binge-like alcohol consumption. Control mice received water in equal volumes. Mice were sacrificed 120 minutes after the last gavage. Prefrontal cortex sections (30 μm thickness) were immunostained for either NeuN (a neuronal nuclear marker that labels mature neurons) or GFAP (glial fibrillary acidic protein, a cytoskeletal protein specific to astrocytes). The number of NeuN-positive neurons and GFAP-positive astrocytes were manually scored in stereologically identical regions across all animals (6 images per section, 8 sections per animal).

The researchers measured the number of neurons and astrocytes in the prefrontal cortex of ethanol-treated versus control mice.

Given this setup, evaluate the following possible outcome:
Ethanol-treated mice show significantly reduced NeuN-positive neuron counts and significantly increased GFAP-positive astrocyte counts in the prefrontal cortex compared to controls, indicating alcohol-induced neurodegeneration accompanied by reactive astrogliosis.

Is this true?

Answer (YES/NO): NO